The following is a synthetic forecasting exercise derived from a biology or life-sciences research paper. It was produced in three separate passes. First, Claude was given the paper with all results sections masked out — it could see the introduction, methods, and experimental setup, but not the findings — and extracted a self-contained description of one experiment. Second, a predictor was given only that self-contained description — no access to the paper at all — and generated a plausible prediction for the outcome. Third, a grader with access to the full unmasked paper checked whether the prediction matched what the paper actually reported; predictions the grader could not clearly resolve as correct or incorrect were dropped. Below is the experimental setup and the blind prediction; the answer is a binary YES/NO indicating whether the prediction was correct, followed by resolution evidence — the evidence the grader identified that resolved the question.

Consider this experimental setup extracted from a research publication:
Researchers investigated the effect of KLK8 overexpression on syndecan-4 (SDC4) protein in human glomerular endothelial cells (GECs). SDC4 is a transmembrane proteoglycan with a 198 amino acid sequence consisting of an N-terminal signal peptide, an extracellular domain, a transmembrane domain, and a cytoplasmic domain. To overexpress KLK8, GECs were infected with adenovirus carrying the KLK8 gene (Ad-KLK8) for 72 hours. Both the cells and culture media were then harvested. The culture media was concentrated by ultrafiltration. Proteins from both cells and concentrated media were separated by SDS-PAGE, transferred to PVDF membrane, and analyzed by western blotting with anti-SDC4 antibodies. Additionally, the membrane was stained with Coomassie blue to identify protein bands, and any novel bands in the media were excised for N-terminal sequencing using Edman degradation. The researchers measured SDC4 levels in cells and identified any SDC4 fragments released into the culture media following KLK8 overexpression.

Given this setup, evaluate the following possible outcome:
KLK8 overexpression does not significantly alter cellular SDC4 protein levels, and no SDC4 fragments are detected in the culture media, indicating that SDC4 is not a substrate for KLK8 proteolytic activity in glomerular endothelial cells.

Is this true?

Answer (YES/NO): NO